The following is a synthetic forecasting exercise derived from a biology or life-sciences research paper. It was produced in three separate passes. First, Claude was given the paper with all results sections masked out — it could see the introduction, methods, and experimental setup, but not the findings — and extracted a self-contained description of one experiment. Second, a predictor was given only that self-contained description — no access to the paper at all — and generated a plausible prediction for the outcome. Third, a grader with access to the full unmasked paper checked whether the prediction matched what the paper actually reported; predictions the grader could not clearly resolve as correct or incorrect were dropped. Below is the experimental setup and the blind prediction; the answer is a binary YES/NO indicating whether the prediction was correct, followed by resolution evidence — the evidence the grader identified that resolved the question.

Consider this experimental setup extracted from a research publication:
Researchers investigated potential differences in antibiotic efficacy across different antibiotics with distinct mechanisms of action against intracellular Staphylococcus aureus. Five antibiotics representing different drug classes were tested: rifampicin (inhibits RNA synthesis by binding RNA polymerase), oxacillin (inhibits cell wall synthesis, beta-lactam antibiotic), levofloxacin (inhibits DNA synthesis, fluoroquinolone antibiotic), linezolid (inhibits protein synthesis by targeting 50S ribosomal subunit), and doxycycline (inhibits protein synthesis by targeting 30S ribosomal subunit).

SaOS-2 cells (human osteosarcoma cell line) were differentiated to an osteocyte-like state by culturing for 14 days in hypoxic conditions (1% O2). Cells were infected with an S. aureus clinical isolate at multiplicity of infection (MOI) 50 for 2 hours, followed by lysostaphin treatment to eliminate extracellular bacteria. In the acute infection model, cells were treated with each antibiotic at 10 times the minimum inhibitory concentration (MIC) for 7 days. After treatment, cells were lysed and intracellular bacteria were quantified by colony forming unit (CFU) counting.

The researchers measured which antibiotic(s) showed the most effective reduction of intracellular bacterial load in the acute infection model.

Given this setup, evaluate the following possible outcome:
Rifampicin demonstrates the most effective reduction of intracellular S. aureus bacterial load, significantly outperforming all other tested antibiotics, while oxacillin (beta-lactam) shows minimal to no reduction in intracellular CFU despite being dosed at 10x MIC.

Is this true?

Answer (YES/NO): NO